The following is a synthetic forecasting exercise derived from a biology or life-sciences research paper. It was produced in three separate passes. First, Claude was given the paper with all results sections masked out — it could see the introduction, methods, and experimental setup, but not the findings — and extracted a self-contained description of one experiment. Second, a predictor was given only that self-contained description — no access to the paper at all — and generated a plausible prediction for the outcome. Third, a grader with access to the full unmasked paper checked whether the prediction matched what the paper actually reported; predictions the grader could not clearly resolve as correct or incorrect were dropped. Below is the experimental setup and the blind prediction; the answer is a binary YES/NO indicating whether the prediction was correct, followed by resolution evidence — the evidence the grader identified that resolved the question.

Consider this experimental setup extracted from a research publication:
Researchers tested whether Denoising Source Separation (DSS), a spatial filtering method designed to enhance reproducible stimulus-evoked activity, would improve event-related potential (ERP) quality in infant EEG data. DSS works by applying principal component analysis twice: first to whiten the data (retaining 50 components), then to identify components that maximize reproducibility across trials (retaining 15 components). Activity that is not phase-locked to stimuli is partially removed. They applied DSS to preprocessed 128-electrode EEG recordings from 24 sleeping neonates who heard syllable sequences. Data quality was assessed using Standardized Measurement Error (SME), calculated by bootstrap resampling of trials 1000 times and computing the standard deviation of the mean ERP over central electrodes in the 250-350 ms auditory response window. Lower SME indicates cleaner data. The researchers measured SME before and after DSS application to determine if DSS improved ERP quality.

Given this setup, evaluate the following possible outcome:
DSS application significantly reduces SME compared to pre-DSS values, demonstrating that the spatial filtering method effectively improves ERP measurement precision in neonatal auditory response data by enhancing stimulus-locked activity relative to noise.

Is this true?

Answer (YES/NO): NO